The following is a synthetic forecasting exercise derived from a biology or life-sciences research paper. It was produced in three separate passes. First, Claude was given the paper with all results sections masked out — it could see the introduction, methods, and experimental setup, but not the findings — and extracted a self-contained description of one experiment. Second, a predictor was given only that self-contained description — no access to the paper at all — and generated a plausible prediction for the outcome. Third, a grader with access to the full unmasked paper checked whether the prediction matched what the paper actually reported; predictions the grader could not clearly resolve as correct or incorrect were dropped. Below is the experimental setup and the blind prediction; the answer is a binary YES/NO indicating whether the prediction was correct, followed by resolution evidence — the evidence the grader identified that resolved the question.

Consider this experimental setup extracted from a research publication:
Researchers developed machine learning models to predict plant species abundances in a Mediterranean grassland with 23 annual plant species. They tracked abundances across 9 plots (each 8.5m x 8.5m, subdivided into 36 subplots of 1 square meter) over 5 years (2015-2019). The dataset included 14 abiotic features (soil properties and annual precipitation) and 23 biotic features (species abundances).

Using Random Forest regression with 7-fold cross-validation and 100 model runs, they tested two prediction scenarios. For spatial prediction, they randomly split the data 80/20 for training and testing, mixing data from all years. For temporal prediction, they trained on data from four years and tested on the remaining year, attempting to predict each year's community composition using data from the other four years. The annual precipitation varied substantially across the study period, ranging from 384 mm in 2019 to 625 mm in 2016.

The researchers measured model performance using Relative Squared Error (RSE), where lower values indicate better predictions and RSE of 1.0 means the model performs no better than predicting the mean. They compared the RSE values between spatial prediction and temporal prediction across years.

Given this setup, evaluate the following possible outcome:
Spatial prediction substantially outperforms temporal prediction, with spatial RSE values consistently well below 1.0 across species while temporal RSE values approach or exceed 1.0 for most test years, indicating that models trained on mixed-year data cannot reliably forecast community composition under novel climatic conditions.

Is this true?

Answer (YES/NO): YES